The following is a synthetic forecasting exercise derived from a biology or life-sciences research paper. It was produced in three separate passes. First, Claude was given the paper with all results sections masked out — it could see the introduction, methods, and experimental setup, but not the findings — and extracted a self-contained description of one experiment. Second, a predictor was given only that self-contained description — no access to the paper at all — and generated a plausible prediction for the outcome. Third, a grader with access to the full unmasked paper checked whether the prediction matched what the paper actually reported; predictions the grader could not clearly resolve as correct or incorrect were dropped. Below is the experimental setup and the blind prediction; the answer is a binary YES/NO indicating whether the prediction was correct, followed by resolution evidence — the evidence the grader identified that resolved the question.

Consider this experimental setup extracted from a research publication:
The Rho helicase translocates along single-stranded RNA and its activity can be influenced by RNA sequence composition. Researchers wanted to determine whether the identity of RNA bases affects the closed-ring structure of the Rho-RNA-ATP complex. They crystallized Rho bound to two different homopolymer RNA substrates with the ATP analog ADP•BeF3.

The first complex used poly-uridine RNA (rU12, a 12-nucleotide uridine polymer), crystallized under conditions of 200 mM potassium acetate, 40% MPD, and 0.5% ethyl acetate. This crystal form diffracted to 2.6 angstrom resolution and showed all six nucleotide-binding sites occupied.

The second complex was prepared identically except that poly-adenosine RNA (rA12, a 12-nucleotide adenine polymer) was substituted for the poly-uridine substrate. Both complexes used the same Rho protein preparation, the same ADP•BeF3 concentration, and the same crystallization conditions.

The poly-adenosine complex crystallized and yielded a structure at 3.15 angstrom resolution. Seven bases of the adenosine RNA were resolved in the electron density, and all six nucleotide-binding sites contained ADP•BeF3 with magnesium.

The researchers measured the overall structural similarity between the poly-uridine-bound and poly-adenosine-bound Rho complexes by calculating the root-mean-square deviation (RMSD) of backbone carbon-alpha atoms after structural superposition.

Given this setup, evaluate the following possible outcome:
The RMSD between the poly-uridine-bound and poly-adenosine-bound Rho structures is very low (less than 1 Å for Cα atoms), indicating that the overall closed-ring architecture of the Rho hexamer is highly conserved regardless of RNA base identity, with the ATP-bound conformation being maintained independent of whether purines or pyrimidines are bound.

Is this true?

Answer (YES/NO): YES